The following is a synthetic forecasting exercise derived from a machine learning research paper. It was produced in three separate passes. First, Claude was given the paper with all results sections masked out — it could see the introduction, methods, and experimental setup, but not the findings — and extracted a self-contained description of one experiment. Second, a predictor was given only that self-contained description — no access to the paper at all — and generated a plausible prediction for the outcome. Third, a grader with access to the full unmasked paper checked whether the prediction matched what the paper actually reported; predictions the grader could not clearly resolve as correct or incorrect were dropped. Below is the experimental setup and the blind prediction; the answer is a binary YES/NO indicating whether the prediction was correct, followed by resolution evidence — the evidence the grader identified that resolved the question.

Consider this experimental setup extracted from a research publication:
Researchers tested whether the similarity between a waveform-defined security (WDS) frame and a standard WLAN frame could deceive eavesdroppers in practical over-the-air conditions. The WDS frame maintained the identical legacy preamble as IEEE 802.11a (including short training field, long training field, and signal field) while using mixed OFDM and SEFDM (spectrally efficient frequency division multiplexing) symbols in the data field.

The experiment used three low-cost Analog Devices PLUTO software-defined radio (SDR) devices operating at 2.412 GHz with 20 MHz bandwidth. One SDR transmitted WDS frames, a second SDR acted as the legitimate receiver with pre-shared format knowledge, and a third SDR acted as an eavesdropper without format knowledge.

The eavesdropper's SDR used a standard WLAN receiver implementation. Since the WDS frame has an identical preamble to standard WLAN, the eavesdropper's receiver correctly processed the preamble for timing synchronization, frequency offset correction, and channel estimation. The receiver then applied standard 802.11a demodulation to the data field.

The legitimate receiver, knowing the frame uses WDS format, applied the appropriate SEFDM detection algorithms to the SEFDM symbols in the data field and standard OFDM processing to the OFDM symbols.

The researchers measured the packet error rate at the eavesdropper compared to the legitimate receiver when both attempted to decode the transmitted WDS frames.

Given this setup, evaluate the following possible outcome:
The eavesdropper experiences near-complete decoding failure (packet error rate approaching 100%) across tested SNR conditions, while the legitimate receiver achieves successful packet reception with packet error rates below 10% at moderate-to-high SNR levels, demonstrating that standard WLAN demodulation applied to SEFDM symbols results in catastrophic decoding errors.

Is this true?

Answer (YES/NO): YES